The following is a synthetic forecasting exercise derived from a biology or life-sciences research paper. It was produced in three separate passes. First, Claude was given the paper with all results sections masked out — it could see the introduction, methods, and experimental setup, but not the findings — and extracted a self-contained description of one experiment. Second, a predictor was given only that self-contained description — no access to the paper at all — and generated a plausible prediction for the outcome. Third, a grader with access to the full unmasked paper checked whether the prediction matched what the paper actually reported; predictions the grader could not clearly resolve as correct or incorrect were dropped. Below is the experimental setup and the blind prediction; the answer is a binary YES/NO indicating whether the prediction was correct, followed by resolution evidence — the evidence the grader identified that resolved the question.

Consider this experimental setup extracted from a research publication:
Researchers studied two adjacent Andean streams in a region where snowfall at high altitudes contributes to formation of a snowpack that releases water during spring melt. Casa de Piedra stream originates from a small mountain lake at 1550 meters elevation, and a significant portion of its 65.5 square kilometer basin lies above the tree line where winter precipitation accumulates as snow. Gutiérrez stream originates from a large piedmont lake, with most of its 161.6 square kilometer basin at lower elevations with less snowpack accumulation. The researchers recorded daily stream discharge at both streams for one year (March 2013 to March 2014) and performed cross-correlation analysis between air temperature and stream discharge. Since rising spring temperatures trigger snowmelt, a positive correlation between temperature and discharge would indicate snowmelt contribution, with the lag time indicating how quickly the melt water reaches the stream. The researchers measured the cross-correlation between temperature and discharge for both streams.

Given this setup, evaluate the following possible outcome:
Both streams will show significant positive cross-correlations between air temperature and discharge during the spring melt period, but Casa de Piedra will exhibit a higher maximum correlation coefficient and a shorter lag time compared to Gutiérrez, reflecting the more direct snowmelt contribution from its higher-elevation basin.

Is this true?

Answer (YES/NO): NO